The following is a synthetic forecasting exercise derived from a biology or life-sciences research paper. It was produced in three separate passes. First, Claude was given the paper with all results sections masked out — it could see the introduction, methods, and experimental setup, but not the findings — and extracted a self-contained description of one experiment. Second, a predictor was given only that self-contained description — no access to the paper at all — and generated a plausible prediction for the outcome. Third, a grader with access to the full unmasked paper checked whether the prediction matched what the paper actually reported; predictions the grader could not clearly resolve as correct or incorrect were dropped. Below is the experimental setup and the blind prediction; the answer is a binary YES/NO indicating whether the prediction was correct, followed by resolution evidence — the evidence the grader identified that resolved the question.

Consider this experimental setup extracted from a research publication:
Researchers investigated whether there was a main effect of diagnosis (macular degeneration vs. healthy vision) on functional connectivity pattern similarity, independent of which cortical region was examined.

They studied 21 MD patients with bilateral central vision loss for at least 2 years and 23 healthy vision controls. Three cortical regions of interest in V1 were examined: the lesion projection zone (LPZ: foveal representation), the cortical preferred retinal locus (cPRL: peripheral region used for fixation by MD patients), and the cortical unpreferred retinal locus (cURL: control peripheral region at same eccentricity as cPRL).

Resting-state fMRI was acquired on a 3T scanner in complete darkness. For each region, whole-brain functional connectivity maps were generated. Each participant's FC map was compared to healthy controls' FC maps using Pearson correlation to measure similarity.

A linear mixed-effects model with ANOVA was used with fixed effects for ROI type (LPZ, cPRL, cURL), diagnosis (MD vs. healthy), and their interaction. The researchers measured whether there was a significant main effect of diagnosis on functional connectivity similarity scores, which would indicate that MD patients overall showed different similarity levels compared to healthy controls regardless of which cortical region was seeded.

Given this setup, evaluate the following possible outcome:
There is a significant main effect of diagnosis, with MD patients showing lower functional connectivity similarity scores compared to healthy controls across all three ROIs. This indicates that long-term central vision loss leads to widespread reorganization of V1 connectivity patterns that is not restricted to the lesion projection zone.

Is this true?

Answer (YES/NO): NO